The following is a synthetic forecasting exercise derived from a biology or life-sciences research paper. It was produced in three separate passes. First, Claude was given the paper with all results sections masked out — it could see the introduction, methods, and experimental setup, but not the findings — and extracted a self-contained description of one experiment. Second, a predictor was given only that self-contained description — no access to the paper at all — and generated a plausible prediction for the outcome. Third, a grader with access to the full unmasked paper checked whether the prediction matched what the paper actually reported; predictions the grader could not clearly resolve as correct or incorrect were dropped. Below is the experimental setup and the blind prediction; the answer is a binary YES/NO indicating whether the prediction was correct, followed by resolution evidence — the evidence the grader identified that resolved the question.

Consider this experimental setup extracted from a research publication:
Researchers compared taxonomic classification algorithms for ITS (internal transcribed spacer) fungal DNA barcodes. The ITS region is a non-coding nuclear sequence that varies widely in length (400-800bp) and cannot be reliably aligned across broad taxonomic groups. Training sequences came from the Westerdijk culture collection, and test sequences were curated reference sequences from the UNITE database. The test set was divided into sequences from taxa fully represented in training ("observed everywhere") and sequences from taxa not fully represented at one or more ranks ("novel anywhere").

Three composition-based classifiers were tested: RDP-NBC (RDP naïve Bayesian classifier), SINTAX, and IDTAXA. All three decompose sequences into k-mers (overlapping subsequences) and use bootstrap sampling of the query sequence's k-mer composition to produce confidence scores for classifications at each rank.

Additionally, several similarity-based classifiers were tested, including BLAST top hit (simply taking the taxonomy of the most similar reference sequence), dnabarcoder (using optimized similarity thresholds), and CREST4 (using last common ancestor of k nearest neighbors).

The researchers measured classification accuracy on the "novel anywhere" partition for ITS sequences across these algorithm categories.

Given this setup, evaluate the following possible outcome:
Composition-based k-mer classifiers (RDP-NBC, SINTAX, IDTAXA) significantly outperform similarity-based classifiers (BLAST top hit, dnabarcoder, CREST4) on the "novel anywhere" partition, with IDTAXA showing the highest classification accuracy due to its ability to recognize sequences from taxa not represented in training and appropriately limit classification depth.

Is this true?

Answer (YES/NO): NO